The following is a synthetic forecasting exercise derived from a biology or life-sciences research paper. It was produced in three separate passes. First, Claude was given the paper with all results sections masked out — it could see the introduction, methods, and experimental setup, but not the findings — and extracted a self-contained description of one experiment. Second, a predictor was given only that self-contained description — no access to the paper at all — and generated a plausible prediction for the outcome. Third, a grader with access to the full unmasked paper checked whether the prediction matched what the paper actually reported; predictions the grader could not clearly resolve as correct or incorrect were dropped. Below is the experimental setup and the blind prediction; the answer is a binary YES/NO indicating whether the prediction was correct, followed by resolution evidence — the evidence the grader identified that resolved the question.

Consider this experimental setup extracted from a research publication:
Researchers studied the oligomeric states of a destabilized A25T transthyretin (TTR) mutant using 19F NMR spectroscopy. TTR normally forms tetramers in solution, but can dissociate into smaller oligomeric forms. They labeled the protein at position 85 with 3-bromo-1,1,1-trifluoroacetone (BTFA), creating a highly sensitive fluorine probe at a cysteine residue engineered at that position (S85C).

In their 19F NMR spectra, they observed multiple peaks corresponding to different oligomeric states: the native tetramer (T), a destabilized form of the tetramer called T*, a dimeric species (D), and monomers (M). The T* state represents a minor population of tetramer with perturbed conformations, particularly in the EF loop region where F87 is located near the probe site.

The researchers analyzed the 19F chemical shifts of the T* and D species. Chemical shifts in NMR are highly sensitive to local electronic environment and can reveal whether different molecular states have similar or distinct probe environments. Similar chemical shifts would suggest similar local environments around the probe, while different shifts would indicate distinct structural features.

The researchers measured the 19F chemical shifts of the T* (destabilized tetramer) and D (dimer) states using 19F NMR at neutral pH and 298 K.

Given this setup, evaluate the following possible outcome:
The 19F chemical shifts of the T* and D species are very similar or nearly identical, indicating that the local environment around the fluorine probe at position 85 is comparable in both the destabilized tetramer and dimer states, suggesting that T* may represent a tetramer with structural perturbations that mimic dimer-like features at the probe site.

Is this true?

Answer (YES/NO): YES